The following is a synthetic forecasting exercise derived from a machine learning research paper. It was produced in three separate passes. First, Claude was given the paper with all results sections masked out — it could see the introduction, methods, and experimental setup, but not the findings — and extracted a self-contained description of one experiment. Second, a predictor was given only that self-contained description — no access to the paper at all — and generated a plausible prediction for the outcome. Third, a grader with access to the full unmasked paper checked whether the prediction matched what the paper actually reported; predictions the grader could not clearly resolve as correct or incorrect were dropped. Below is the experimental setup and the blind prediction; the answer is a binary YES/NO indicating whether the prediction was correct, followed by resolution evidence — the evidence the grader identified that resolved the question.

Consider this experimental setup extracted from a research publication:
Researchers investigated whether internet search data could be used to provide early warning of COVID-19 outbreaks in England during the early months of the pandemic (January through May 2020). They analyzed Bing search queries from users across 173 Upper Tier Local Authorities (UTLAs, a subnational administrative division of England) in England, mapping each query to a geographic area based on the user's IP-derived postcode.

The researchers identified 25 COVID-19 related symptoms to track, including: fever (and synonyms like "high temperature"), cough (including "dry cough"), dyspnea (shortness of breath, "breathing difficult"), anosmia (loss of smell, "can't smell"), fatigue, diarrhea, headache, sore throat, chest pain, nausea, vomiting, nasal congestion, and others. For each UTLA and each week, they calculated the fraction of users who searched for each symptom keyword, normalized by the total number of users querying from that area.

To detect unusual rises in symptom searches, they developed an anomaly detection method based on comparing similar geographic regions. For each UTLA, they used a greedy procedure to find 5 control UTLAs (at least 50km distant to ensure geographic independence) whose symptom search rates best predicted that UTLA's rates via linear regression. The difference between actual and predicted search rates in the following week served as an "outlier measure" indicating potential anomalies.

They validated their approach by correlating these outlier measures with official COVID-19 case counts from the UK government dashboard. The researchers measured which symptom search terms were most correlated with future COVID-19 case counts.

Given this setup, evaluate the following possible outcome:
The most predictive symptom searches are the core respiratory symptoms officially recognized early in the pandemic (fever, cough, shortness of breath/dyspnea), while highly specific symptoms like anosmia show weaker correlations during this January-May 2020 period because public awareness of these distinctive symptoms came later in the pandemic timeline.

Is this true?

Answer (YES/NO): NO